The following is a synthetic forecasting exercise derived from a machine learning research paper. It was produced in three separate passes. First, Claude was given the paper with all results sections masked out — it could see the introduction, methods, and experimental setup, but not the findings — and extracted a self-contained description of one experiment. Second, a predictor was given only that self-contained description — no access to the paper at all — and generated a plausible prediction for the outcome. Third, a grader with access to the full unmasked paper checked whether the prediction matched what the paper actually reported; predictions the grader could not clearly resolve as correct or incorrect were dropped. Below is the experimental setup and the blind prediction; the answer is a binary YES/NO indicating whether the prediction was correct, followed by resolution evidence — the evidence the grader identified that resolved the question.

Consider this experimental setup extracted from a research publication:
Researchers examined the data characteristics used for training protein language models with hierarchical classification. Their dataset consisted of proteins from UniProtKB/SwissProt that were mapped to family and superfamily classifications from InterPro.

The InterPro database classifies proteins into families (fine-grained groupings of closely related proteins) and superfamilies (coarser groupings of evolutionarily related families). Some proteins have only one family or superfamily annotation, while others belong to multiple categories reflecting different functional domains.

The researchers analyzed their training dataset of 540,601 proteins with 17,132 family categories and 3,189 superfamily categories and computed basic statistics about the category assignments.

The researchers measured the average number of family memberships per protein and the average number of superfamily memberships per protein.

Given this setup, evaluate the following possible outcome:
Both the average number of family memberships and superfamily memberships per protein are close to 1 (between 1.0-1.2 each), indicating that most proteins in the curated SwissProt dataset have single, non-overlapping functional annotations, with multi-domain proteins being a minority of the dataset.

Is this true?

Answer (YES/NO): NO